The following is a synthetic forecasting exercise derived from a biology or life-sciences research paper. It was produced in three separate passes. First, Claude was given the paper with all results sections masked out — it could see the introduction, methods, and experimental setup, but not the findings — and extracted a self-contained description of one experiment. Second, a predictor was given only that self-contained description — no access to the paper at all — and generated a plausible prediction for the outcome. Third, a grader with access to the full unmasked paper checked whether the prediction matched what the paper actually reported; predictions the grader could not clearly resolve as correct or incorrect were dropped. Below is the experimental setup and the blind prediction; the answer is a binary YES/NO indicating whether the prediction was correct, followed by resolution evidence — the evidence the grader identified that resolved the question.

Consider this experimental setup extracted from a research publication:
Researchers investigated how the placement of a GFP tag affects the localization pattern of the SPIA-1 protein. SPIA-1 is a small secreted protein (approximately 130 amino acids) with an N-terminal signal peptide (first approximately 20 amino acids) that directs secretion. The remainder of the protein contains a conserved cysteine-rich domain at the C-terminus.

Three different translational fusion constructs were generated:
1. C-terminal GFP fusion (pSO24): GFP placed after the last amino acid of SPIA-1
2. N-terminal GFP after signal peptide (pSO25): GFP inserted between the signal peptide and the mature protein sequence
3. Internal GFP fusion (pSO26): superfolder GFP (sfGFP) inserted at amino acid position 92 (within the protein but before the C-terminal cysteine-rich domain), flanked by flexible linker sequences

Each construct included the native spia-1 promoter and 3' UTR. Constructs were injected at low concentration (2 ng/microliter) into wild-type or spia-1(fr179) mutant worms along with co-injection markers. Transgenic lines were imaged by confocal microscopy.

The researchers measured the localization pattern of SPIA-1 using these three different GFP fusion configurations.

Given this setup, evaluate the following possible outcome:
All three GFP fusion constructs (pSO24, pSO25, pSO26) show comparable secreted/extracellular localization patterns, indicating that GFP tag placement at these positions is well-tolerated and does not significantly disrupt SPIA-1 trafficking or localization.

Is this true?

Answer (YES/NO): NO